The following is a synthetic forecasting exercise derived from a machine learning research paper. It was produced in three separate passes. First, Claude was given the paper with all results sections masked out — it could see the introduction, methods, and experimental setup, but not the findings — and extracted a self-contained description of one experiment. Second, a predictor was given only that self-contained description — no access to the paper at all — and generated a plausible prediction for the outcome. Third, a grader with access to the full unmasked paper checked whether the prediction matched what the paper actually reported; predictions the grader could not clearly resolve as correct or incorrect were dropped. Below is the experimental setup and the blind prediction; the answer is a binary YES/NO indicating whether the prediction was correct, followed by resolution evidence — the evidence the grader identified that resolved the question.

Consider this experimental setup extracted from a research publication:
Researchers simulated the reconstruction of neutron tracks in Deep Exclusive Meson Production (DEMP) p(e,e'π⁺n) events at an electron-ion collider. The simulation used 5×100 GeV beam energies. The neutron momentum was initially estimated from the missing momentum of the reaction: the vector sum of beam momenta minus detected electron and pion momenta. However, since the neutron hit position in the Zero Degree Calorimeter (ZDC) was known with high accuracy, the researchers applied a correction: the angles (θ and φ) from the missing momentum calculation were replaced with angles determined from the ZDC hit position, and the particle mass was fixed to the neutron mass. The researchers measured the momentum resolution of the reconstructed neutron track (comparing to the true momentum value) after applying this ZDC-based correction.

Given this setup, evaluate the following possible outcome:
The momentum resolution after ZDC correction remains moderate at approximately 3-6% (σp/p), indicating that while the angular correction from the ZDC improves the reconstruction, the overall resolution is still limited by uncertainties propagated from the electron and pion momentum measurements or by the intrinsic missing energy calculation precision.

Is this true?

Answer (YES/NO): NO